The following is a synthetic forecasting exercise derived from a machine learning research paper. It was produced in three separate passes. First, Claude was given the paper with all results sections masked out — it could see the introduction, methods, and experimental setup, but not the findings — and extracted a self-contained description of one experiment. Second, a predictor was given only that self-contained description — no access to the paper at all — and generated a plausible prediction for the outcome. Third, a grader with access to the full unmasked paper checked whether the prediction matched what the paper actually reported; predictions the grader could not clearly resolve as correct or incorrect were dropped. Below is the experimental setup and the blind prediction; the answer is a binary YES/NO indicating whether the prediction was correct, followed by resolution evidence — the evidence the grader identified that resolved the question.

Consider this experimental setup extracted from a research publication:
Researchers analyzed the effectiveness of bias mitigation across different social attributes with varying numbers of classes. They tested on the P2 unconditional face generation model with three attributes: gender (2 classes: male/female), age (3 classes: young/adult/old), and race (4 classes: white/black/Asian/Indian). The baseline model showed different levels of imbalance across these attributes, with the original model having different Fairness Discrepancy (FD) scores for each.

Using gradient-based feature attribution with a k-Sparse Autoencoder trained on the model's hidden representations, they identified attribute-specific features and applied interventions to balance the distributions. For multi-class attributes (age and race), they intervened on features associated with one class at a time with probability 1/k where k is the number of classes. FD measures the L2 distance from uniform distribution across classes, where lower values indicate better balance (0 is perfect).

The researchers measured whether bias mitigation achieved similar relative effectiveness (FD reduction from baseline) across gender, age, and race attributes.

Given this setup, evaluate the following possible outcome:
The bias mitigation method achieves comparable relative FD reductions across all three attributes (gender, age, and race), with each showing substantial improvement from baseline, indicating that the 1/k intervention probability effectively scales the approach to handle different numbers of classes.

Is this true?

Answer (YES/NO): NO